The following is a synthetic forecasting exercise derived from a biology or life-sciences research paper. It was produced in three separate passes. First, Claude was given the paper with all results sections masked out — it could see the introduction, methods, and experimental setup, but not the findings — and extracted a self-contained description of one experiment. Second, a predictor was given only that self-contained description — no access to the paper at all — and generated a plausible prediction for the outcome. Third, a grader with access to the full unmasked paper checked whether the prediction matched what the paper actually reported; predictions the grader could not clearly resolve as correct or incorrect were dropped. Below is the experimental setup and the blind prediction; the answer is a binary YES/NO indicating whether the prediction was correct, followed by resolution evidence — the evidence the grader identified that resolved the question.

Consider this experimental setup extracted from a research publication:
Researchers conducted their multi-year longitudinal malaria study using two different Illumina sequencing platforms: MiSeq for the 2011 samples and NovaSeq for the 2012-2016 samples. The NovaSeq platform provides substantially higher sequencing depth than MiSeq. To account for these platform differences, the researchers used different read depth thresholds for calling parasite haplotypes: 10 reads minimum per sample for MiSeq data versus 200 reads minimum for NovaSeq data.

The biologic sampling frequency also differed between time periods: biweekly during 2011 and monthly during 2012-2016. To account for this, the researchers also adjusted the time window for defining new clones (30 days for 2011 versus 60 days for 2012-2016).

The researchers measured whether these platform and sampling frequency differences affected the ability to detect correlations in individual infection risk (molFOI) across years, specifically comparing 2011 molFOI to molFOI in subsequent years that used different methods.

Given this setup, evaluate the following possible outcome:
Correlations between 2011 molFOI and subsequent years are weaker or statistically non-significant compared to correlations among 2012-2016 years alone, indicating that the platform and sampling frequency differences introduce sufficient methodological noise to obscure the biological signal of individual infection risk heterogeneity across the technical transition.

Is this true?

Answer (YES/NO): NO